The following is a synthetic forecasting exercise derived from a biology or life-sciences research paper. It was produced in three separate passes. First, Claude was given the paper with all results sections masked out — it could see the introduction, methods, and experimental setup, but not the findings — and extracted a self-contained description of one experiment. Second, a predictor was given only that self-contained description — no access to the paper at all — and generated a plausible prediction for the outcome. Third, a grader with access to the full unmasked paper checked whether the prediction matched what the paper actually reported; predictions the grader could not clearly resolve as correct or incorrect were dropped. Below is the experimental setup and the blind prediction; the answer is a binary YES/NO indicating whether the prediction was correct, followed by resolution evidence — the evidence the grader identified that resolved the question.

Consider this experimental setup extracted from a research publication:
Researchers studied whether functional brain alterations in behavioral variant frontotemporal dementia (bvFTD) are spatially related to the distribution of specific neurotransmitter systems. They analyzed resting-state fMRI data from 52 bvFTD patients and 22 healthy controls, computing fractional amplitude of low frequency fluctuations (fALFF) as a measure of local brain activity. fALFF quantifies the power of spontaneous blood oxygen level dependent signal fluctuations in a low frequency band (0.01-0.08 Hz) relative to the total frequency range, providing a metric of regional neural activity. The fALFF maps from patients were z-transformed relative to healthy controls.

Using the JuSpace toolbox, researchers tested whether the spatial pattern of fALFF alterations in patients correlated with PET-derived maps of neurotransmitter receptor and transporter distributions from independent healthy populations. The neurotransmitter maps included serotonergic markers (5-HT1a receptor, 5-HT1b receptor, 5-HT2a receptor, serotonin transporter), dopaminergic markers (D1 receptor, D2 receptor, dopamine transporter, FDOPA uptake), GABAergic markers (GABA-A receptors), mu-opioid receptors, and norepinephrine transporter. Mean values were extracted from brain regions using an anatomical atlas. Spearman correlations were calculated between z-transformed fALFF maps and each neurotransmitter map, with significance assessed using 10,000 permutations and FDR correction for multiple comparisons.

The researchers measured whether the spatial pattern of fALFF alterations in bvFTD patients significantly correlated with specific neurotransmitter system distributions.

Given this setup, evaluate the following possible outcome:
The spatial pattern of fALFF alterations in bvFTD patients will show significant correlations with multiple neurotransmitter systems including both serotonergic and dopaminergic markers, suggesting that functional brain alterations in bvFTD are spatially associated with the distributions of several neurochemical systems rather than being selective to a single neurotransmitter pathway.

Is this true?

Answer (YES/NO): YES